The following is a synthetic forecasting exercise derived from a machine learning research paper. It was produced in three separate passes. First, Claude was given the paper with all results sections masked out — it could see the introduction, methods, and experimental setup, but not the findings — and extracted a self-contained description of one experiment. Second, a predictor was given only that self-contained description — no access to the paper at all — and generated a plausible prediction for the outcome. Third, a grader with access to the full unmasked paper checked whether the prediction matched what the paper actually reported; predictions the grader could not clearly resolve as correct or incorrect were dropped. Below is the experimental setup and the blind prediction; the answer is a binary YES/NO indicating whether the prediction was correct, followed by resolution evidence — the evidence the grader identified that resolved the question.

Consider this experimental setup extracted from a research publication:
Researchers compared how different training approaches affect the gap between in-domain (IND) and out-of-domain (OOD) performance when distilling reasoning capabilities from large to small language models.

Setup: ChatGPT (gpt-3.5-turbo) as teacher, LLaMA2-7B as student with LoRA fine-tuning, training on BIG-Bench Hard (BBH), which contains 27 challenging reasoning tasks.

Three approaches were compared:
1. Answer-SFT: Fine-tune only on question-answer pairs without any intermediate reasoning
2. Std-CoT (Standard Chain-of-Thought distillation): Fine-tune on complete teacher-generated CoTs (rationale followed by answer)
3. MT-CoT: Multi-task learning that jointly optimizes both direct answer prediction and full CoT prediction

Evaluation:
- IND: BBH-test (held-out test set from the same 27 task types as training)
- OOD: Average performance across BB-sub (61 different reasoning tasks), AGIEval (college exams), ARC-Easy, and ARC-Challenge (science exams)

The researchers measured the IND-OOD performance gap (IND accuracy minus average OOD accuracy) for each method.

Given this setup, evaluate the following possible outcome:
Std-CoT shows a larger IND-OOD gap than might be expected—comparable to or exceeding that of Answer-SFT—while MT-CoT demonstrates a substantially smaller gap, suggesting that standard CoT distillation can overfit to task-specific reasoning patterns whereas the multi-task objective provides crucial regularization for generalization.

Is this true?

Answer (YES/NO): NO